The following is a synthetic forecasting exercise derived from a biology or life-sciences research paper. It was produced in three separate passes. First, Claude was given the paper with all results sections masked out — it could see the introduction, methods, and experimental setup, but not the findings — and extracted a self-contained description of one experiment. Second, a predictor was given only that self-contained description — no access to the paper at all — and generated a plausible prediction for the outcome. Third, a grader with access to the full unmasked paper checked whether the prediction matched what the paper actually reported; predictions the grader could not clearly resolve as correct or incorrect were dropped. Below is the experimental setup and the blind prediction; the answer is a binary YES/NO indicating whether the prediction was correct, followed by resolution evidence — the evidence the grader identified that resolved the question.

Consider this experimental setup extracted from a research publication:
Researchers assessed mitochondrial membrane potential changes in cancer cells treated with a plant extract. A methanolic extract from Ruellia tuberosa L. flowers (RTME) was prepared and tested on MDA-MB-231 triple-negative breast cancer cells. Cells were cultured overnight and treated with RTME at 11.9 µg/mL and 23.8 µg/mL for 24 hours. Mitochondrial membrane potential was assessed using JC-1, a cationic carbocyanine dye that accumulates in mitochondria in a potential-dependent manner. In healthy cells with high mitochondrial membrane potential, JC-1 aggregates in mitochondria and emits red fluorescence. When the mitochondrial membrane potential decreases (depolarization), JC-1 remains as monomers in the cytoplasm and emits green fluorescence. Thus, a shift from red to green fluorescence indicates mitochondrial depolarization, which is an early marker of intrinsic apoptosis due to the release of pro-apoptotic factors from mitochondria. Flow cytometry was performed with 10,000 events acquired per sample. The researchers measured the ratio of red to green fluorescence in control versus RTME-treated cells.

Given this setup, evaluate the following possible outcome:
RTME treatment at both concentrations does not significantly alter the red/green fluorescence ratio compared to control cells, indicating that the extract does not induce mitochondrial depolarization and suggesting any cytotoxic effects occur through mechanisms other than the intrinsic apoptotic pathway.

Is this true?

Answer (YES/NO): NO